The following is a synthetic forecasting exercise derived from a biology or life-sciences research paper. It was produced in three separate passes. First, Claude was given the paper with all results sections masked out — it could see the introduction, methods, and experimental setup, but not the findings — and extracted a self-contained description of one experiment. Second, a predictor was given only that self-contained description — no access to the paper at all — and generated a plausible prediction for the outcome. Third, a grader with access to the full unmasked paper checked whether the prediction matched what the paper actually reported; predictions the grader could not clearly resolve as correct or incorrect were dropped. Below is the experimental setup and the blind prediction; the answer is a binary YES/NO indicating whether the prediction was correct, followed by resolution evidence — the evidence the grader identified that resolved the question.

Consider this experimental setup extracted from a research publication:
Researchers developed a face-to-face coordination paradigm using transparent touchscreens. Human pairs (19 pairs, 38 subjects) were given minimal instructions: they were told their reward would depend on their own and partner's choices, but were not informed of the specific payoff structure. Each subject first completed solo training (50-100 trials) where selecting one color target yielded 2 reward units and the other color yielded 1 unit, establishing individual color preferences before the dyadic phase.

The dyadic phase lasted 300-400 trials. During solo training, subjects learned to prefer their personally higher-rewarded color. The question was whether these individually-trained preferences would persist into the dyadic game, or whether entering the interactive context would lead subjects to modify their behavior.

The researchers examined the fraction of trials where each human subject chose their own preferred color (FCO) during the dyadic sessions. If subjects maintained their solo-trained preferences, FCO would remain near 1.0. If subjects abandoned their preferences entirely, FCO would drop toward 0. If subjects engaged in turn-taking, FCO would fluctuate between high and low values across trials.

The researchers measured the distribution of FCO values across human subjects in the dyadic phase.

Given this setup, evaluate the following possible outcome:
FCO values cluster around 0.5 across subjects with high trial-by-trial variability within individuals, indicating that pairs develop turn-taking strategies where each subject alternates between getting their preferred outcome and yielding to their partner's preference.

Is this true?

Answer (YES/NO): NO